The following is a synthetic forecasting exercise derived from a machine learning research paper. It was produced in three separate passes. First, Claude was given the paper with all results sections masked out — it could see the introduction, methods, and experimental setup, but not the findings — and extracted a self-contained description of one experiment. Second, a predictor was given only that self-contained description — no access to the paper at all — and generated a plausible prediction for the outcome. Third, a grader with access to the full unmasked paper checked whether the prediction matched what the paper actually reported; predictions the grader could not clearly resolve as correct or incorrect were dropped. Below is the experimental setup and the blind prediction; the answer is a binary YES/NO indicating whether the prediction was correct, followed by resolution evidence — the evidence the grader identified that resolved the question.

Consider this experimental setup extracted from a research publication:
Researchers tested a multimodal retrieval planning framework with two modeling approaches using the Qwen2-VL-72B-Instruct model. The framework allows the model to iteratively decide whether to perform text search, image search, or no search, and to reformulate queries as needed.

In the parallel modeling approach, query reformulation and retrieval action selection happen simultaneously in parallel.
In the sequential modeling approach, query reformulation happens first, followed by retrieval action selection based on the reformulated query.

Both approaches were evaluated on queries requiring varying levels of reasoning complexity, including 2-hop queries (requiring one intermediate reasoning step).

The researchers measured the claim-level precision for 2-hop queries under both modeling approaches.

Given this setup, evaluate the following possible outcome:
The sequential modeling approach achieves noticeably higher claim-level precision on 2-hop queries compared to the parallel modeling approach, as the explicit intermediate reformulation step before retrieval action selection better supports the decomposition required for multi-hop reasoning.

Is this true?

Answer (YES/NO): NO